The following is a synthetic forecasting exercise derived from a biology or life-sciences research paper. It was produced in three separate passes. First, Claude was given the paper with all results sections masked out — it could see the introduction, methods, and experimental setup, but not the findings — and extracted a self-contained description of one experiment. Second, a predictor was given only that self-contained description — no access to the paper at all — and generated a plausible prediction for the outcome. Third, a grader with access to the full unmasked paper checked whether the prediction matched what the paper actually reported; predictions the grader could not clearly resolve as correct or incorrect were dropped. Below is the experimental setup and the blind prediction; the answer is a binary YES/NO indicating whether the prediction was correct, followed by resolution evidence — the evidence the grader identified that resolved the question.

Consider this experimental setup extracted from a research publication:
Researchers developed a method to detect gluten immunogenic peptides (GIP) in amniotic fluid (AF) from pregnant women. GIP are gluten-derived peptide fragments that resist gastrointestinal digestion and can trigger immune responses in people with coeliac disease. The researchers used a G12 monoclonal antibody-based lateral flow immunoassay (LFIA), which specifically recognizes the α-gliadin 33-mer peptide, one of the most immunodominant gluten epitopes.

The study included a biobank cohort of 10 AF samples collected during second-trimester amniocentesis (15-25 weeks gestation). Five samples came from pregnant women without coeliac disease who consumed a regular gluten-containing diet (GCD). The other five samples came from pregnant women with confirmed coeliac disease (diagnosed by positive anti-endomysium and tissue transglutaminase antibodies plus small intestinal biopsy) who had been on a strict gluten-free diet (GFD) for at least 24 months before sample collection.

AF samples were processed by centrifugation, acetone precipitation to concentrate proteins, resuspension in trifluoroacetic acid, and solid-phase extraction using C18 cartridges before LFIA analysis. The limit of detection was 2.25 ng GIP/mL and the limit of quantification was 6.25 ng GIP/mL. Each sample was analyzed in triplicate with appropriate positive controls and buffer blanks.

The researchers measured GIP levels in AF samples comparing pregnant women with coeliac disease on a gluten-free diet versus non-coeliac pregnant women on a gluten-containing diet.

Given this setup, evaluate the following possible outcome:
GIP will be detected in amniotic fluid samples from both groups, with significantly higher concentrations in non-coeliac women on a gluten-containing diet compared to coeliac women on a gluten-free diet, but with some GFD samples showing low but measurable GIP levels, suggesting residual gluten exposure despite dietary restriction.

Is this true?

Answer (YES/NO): NO